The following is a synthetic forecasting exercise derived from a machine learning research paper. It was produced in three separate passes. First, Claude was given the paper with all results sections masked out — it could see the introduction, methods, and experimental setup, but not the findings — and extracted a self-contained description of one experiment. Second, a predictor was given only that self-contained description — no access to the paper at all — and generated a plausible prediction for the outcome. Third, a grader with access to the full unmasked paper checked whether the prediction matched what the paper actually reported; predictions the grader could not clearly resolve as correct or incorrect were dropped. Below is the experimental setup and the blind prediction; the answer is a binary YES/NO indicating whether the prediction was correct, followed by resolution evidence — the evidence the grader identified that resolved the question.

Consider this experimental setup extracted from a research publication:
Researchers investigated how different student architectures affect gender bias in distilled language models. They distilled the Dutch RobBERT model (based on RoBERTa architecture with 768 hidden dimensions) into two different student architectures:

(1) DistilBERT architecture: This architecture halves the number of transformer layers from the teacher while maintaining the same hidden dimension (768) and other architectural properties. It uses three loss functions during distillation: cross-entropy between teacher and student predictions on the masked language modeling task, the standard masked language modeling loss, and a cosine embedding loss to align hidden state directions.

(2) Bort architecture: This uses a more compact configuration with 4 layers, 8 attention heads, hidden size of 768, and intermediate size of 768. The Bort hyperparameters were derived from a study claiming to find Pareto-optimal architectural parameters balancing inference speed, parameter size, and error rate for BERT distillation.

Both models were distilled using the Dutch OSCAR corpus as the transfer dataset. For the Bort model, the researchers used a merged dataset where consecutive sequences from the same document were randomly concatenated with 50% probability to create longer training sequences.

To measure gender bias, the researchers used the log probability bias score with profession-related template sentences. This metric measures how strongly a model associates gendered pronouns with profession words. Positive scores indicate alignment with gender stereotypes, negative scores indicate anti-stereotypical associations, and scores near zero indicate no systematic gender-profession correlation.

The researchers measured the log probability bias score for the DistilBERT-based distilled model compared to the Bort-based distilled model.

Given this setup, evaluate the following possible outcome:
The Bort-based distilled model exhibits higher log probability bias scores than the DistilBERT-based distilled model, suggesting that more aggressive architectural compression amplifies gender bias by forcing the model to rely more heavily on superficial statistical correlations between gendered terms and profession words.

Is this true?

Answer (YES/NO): NO